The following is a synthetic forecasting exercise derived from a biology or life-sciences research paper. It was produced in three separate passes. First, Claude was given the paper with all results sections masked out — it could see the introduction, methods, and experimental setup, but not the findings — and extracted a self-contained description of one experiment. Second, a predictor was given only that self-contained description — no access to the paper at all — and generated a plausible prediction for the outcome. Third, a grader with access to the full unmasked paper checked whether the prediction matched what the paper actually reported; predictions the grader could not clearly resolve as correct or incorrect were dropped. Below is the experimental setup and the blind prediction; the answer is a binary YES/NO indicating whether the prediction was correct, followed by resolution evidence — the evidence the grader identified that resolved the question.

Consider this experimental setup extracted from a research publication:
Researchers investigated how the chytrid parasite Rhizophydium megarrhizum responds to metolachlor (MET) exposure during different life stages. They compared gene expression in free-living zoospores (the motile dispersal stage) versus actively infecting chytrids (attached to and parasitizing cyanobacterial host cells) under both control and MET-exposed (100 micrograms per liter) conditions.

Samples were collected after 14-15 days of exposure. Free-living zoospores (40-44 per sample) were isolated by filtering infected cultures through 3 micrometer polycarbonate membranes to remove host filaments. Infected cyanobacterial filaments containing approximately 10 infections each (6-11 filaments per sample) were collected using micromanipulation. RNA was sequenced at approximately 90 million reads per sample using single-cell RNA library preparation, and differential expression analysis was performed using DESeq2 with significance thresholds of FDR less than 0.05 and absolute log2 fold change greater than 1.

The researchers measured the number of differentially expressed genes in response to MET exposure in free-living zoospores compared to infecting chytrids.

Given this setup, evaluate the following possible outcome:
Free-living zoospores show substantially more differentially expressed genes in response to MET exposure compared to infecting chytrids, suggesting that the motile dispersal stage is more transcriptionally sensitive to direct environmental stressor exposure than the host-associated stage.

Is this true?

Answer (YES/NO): YES